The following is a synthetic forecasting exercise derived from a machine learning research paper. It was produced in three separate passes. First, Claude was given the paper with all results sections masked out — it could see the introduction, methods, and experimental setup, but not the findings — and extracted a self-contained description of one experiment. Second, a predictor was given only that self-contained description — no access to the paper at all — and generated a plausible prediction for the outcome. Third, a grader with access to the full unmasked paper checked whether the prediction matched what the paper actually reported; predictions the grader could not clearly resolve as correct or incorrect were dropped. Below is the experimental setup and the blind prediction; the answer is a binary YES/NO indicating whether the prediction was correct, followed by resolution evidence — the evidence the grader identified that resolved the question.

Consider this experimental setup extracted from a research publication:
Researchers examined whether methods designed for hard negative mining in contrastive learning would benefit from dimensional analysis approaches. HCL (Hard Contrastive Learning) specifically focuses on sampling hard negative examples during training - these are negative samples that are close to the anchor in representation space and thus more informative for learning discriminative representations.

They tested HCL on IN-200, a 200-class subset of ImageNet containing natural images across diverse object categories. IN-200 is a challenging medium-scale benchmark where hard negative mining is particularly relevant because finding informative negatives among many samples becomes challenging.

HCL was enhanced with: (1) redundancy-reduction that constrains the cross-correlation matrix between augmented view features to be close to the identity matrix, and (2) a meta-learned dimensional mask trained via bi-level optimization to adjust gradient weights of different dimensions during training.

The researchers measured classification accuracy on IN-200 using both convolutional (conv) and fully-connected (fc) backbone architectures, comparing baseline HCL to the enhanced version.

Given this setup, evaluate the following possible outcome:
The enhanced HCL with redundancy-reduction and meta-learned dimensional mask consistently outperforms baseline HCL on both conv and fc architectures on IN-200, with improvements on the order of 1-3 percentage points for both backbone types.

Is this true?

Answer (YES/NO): NO